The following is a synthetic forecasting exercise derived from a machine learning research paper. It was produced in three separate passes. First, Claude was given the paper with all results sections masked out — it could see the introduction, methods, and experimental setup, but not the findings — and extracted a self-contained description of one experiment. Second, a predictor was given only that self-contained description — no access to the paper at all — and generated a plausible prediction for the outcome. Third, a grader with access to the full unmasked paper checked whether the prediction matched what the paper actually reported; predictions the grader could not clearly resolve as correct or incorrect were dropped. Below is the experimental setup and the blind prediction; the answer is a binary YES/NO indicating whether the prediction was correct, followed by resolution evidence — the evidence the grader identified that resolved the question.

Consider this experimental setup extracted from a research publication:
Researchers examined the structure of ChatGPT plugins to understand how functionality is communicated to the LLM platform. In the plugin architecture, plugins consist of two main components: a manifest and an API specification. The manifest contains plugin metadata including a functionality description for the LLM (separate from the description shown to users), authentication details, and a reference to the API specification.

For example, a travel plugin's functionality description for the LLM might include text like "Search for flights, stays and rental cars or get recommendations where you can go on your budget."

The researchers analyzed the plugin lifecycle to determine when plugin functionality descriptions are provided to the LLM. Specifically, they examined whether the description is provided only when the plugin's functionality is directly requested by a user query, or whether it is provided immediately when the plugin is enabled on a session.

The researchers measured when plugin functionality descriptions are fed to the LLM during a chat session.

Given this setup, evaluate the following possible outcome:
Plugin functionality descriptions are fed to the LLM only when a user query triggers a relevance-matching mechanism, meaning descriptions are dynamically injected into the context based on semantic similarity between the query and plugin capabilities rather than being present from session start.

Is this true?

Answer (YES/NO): NO